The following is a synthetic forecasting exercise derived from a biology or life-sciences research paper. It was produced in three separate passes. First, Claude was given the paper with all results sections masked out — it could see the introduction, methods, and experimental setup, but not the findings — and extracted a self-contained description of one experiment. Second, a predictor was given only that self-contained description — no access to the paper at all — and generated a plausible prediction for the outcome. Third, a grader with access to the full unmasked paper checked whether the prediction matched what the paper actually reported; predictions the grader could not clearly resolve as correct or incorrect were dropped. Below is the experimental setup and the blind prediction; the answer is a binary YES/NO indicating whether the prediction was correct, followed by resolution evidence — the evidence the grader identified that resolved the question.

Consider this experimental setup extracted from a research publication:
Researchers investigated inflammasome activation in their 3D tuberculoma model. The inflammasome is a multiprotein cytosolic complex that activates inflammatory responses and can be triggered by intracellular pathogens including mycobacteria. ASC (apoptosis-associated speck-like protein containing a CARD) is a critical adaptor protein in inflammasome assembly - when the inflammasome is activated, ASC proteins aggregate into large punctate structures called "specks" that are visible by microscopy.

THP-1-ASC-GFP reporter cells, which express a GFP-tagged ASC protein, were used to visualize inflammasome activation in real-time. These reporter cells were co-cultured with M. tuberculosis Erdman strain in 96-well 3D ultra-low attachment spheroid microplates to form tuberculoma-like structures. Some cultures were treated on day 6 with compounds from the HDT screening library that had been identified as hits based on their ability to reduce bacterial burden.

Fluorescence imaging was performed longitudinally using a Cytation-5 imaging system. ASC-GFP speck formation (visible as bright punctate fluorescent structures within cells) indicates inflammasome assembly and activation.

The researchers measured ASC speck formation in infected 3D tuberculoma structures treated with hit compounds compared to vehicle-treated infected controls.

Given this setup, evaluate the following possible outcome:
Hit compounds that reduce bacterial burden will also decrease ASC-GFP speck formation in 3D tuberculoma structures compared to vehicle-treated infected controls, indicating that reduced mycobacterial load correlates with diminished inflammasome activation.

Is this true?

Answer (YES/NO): NO